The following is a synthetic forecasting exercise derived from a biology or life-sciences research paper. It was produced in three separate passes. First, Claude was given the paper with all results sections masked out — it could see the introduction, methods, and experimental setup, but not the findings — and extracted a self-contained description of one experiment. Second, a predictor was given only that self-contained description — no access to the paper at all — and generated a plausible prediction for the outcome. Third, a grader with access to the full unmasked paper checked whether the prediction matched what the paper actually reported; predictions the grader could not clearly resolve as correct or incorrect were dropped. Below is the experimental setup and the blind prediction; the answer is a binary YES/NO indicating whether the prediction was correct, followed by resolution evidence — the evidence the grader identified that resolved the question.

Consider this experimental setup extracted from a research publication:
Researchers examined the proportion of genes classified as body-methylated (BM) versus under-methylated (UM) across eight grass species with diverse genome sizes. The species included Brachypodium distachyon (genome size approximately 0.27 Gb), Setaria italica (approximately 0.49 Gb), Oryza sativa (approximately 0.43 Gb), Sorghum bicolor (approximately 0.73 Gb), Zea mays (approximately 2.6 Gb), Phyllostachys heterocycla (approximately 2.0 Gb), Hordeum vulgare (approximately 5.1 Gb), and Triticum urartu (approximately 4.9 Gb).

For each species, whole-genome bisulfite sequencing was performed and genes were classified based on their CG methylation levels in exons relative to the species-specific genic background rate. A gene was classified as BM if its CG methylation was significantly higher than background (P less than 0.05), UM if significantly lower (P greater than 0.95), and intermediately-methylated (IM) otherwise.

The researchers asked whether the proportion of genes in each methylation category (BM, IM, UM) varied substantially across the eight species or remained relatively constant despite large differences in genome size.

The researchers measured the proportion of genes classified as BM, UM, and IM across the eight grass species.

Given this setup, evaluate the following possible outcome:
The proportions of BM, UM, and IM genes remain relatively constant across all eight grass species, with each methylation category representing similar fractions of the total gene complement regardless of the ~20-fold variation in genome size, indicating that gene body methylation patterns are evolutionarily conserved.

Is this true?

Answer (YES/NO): YES